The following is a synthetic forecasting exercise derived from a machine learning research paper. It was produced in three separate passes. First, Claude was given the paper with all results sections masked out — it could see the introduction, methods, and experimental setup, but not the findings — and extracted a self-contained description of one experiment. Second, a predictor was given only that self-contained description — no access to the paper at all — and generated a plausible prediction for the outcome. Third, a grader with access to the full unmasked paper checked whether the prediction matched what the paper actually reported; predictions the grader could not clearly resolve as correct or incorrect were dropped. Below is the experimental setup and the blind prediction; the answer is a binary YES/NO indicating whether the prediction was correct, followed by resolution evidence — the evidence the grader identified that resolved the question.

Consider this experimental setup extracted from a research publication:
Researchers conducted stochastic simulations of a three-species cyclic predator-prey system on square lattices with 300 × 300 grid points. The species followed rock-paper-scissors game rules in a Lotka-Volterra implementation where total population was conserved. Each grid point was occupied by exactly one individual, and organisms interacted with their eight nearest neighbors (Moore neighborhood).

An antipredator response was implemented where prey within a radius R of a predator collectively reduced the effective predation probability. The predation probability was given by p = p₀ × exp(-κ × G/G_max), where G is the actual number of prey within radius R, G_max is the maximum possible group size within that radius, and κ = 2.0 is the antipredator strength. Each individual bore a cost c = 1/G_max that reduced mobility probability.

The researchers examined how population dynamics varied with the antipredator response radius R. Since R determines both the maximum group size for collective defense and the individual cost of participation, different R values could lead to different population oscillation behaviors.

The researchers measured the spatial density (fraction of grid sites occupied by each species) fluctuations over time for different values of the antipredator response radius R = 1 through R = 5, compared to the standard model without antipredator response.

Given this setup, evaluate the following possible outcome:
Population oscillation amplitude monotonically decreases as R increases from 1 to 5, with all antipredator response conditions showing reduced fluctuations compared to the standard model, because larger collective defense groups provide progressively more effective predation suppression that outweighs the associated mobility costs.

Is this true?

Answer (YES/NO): NO